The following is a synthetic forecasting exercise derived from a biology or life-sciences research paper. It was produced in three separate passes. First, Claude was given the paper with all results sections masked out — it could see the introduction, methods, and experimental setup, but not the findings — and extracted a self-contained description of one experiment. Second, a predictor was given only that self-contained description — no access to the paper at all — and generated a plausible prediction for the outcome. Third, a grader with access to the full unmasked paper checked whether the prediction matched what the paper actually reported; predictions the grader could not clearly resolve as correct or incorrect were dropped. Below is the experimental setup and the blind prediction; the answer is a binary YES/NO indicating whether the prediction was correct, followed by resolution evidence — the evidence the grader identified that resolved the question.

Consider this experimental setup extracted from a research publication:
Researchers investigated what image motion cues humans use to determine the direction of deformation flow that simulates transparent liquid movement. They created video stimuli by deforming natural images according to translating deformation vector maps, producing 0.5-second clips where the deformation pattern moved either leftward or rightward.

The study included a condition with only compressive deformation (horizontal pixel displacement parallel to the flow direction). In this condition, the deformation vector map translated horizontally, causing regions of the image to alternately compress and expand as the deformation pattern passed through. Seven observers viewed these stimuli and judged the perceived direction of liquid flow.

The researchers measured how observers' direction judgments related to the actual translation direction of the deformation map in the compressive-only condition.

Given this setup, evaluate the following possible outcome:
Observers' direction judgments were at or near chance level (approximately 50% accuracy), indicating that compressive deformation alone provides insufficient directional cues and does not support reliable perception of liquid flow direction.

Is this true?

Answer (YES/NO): NO